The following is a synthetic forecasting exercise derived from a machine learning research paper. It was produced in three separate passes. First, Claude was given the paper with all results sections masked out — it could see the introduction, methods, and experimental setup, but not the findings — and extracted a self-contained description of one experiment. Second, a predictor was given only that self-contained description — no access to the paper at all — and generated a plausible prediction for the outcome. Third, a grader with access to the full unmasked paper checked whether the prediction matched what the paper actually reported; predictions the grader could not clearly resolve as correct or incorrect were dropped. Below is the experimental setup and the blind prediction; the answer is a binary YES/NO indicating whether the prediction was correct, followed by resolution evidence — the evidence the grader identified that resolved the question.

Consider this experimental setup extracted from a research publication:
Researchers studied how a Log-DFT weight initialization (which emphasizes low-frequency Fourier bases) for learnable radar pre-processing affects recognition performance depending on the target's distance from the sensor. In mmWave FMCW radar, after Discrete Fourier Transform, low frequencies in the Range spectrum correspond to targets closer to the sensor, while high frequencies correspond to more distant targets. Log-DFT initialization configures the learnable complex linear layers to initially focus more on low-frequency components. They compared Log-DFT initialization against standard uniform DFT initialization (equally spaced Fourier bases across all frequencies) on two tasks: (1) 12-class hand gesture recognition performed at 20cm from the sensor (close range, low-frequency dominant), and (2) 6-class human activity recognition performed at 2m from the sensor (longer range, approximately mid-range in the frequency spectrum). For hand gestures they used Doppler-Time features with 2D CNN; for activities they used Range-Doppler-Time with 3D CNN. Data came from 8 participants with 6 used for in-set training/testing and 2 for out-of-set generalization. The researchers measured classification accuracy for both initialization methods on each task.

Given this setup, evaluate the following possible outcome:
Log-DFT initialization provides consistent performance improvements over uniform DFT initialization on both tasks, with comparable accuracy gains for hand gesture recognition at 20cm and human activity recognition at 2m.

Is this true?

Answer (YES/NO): NO